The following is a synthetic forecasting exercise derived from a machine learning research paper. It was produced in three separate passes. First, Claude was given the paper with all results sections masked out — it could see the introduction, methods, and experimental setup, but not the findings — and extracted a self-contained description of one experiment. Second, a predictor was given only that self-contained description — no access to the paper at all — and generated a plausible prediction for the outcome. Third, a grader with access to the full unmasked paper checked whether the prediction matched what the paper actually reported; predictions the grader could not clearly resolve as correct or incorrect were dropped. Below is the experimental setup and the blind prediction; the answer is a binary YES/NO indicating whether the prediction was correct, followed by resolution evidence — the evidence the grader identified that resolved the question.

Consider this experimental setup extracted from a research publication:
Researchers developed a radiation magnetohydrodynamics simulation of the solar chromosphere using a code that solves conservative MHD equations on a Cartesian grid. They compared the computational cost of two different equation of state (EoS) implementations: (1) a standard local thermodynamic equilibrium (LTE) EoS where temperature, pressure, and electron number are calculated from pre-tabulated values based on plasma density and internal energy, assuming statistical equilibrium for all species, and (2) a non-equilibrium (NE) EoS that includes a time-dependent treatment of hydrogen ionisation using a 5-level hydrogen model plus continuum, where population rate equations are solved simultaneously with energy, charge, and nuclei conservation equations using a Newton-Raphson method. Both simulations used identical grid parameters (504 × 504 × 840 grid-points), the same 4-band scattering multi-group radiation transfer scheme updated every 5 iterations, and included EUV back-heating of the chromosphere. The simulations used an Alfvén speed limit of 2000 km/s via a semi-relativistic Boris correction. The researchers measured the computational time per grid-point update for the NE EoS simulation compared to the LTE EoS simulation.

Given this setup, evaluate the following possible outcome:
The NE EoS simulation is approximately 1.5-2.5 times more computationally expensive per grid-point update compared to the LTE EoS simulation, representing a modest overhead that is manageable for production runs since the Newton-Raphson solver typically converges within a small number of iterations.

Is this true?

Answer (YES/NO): NO